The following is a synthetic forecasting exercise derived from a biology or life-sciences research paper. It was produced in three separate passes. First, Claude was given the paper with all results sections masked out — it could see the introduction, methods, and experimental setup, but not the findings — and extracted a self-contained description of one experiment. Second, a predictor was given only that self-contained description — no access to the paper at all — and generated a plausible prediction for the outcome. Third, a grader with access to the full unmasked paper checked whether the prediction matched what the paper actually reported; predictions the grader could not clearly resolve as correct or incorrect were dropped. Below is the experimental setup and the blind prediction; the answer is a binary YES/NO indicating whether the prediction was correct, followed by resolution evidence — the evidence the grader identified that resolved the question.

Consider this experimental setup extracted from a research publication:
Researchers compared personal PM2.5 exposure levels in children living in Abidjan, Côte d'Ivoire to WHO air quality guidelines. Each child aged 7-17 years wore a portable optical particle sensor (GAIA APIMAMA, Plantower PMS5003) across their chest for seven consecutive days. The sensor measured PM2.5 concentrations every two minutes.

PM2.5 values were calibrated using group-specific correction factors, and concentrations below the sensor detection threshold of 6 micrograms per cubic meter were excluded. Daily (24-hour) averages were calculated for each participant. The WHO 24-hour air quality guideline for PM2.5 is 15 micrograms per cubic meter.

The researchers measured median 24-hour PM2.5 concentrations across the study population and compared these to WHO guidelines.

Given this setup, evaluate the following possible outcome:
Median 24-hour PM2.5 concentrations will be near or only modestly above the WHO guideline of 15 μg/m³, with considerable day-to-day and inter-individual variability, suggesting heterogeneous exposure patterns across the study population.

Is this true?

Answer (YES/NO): NO